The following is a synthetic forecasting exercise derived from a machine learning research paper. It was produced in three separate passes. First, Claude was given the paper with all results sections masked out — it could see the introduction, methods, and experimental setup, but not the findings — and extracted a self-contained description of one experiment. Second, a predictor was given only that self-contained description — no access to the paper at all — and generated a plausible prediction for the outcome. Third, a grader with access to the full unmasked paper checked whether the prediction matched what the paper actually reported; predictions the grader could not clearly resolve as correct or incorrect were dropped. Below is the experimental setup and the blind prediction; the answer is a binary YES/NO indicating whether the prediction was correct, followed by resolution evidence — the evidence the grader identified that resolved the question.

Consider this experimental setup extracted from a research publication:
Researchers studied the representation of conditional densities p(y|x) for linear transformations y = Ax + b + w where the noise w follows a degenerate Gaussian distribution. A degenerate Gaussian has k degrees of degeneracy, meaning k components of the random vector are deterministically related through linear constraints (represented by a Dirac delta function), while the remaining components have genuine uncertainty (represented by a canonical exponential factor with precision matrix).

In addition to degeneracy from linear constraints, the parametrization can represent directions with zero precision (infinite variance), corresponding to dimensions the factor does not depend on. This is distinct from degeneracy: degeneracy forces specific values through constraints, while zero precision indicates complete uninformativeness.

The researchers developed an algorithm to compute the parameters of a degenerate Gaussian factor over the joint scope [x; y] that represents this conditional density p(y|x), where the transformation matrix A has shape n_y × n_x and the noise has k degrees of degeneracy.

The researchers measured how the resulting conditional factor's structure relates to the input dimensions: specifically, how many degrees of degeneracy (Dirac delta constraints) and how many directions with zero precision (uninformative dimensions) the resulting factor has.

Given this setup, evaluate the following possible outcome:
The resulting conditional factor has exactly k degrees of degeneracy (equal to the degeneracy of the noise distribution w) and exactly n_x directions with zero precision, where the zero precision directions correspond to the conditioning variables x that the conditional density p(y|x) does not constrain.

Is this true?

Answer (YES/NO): YES